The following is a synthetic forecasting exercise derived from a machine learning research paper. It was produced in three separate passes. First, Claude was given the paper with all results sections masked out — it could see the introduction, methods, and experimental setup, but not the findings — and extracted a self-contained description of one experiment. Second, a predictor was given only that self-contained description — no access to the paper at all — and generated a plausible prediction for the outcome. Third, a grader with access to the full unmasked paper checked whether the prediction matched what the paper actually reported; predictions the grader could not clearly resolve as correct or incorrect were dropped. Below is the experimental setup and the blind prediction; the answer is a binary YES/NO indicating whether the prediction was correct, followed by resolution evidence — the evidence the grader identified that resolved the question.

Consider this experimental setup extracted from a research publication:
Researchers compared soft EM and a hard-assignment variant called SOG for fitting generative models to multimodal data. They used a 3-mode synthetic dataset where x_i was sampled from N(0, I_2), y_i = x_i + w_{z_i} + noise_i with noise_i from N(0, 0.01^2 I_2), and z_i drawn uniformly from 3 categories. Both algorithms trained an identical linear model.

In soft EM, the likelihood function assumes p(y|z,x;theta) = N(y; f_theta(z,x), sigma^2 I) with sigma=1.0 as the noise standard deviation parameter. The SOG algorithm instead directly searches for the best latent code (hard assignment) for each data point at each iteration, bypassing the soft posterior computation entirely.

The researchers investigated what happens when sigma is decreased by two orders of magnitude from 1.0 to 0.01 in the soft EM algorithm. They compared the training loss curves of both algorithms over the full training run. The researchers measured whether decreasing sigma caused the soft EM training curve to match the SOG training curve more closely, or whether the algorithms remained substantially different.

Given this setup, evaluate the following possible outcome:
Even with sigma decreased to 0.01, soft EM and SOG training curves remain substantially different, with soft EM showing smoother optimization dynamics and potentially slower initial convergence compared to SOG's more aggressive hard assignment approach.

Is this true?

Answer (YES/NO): NO